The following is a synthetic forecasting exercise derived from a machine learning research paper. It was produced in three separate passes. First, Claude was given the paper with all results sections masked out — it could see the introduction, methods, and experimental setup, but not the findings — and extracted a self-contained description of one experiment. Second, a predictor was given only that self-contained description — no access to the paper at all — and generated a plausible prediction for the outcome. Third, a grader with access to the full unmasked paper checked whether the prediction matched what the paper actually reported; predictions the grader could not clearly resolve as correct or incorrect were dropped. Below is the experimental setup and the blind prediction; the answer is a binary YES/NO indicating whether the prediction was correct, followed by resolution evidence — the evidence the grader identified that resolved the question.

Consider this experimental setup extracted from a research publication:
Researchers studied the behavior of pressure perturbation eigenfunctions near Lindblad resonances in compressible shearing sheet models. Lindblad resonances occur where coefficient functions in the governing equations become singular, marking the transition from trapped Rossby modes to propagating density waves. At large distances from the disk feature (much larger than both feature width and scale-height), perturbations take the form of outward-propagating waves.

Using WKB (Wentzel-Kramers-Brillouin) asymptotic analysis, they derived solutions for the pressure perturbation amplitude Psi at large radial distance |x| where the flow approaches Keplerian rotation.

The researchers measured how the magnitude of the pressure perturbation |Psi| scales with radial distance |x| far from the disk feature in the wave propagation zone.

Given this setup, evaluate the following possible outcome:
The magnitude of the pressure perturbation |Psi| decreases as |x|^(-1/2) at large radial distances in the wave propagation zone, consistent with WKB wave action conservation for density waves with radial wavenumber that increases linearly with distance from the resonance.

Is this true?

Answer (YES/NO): NO